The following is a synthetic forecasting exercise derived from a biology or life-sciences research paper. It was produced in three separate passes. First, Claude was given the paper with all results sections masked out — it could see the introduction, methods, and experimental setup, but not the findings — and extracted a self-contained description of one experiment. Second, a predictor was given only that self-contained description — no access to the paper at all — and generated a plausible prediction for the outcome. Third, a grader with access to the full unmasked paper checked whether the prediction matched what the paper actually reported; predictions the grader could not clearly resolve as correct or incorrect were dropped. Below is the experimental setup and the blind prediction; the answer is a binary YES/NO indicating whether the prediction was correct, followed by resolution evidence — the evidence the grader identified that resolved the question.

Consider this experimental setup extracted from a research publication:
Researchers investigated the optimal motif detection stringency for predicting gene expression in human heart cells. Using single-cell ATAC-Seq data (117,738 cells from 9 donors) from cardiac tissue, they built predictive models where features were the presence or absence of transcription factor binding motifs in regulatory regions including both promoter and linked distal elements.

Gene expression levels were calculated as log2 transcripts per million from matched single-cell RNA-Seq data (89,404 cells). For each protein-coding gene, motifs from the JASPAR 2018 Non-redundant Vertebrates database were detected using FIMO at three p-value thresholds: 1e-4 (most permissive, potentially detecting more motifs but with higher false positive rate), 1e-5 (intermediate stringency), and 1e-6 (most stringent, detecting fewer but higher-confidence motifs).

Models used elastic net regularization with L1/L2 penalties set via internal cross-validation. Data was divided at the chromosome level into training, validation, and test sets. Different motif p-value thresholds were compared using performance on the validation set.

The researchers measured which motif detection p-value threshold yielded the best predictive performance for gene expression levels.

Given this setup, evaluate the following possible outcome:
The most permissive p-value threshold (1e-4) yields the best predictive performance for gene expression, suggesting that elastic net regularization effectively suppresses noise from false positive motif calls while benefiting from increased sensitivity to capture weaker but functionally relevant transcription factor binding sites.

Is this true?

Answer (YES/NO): YES